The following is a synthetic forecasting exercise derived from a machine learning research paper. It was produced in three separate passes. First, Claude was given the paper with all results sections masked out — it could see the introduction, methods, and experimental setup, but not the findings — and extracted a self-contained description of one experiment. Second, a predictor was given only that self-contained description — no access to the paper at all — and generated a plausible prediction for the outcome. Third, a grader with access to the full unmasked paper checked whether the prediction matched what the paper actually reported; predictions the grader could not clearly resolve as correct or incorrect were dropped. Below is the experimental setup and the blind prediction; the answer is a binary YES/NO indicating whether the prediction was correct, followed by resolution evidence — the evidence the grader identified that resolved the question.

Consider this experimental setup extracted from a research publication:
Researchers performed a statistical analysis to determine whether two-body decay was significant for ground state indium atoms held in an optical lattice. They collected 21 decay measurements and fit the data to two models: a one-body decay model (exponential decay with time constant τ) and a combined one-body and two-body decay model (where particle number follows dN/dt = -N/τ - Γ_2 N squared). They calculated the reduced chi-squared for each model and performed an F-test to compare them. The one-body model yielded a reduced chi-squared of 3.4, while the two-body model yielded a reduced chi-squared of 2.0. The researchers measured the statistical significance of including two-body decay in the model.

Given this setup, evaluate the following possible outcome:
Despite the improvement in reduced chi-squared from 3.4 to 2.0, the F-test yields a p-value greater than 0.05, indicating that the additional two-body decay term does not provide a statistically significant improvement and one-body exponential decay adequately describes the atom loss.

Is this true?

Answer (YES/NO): NO